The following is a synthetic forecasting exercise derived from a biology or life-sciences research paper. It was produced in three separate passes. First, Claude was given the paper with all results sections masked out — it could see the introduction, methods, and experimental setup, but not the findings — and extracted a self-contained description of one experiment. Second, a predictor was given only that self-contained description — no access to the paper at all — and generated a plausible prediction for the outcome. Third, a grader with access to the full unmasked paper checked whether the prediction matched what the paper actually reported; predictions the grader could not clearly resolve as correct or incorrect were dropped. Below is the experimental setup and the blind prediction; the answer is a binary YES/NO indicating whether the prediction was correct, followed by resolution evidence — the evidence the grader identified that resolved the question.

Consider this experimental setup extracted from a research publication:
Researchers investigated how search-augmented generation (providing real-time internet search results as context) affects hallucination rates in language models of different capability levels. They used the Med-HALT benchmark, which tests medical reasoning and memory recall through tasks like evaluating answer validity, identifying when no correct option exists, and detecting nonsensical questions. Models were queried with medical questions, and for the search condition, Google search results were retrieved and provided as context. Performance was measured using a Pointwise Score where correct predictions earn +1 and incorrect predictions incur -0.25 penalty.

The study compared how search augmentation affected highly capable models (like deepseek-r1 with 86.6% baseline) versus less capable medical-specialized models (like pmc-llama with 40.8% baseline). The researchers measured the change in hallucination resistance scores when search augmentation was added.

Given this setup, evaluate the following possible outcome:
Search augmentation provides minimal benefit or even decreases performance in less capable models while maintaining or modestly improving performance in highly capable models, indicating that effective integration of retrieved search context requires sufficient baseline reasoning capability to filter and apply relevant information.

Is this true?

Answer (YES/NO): NO